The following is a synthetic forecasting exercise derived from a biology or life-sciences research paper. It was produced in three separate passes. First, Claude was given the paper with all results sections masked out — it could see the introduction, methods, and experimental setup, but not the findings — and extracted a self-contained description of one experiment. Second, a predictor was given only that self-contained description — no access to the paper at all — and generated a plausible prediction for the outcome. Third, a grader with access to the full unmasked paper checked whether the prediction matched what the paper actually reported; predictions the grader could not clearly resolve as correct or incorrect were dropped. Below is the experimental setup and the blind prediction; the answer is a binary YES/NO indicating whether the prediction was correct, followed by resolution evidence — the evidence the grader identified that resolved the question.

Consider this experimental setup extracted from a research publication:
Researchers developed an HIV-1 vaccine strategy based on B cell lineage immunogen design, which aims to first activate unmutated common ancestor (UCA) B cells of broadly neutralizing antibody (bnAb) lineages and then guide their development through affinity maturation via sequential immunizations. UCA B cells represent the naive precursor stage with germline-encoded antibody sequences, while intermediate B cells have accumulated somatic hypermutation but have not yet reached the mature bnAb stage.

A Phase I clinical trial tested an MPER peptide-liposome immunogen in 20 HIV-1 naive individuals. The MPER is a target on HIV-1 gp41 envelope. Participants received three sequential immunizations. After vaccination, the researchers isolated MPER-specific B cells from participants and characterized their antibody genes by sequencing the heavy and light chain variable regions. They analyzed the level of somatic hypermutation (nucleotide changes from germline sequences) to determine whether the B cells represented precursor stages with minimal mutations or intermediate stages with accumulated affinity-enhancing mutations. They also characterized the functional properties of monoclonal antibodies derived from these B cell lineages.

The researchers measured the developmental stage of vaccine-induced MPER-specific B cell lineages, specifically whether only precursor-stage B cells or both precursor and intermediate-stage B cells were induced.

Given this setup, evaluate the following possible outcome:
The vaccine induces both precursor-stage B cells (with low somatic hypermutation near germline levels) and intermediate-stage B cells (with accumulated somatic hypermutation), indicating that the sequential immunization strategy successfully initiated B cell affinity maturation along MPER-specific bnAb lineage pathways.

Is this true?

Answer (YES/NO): YES